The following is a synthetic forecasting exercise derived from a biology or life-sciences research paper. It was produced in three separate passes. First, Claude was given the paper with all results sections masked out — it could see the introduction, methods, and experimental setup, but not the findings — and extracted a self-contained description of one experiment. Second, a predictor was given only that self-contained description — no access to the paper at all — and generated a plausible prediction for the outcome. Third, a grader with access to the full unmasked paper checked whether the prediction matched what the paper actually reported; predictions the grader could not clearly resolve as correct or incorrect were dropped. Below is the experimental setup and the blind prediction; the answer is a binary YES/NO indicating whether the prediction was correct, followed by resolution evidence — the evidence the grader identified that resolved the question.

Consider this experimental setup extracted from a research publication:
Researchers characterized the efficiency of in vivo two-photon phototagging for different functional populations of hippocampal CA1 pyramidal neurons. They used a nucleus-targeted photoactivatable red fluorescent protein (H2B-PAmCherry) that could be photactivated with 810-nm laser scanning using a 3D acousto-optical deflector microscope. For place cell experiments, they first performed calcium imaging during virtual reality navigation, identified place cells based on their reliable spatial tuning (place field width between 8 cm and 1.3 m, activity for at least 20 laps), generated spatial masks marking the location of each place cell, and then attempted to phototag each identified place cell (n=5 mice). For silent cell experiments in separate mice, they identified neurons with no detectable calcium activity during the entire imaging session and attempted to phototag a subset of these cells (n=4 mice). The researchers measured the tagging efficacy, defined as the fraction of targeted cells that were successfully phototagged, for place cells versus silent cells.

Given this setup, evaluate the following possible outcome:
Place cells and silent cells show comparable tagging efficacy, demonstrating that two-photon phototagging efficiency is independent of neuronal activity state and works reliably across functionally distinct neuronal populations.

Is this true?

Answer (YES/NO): NO